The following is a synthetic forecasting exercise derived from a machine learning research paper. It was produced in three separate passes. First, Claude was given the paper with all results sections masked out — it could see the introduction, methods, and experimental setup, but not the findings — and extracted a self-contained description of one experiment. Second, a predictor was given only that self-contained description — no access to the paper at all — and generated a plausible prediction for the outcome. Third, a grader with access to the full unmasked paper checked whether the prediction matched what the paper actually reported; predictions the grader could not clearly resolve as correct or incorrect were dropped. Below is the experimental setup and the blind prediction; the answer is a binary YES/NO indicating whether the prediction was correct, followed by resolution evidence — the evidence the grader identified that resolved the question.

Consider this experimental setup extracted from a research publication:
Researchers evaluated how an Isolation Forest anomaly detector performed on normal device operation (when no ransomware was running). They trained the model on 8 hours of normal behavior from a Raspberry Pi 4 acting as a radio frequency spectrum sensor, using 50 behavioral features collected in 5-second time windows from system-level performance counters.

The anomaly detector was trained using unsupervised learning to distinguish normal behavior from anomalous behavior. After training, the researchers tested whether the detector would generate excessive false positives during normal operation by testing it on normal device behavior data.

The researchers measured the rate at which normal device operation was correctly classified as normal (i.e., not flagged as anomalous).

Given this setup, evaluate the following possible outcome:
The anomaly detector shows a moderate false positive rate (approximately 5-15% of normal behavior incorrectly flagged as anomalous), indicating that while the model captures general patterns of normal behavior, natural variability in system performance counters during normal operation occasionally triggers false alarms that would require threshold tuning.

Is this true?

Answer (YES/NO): YES